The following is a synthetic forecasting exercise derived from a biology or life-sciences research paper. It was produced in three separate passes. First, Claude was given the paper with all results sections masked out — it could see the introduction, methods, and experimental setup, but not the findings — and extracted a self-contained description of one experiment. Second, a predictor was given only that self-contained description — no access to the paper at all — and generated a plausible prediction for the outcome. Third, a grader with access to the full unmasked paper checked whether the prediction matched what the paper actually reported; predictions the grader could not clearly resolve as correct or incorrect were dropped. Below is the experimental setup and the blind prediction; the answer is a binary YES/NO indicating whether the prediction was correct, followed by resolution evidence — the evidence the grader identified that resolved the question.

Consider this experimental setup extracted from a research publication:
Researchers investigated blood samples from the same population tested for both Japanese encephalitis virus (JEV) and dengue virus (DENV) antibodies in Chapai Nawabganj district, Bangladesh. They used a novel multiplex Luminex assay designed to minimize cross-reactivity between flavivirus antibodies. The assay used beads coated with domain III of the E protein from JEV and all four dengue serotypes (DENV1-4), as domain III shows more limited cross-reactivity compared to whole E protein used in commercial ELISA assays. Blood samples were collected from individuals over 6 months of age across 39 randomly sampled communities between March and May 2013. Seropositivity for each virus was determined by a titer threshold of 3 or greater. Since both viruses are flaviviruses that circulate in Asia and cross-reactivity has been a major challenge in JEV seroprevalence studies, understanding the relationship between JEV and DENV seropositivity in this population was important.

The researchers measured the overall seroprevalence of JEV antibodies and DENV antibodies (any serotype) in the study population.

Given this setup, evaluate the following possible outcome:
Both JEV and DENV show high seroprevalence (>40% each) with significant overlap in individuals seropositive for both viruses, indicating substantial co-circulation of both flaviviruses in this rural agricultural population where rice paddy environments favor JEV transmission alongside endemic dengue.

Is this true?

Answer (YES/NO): NO